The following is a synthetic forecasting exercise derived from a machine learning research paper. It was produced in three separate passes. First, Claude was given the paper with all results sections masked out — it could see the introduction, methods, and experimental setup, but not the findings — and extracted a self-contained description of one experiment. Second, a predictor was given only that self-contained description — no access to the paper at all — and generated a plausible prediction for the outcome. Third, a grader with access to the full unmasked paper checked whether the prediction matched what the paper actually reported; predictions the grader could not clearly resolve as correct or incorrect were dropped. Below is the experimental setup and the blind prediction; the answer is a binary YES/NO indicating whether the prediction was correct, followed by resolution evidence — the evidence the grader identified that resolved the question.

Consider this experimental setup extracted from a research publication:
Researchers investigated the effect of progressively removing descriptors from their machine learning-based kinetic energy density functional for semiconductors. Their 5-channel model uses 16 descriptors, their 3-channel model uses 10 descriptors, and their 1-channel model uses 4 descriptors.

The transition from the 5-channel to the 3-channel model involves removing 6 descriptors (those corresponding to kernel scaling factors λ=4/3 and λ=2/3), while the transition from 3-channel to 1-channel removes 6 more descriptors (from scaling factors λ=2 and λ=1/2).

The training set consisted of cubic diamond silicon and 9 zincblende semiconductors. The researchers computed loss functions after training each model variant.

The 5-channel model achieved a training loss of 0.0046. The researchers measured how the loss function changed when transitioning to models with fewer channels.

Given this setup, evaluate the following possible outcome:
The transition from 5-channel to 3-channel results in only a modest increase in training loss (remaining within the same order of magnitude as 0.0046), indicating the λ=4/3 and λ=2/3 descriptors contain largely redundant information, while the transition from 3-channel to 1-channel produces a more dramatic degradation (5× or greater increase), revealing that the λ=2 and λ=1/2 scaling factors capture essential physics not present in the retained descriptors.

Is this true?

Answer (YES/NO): NO